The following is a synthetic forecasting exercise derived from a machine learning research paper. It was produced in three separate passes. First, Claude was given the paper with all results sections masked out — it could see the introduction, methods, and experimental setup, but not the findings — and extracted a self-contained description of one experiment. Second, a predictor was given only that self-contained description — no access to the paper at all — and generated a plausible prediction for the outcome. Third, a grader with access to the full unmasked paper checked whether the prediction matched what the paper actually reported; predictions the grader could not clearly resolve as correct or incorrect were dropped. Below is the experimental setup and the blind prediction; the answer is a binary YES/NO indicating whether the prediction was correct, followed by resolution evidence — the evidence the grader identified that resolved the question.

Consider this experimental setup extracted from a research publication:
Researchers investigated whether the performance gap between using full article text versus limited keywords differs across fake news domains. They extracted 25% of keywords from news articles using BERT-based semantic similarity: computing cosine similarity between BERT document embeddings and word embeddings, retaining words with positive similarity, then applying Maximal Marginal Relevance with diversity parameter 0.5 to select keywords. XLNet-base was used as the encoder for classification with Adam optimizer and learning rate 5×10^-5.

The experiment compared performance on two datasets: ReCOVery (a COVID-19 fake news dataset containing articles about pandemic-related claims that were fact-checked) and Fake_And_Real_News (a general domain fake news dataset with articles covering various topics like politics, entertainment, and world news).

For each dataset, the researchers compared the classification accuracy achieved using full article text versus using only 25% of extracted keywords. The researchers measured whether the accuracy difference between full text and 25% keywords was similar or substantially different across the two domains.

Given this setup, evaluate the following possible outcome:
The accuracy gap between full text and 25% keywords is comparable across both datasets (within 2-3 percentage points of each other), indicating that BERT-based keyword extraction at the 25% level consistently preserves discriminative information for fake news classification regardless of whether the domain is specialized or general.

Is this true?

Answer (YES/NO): NO